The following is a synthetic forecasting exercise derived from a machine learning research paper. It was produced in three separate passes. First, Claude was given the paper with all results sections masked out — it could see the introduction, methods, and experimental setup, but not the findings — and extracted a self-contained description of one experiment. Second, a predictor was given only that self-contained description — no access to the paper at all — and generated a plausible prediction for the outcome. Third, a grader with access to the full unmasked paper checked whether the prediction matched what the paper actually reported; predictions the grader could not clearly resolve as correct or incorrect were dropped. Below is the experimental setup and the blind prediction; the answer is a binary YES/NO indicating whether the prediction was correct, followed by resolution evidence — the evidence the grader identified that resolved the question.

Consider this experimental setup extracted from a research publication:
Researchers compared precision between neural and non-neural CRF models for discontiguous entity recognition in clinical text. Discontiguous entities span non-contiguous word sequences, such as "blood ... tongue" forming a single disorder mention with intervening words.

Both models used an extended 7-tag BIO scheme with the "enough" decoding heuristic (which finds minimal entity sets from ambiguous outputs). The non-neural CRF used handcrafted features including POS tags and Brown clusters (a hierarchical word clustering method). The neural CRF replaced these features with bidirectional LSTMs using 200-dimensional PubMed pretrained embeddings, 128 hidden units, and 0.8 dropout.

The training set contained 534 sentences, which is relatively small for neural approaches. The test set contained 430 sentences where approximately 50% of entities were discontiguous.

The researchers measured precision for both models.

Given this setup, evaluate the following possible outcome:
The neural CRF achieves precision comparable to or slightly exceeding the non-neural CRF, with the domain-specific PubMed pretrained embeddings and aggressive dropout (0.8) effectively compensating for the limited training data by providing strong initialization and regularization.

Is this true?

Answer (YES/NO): NO